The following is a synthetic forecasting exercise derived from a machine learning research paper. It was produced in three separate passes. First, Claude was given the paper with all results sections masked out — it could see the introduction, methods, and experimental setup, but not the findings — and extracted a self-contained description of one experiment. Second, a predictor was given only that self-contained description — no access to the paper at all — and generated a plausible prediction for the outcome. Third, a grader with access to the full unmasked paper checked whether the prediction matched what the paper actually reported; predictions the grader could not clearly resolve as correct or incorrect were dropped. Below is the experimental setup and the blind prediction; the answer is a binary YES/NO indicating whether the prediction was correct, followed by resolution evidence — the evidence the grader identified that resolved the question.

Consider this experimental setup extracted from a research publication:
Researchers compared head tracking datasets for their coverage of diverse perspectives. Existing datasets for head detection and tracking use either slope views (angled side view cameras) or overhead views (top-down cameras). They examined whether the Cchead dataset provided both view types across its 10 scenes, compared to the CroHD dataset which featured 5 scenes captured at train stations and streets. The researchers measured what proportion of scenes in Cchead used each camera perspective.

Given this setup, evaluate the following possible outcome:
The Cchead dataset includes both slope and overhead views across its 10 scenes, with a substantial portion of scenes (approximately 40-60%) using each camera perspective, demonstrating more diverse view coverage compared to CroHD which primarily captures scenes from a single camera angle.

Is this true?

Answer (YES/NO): NO